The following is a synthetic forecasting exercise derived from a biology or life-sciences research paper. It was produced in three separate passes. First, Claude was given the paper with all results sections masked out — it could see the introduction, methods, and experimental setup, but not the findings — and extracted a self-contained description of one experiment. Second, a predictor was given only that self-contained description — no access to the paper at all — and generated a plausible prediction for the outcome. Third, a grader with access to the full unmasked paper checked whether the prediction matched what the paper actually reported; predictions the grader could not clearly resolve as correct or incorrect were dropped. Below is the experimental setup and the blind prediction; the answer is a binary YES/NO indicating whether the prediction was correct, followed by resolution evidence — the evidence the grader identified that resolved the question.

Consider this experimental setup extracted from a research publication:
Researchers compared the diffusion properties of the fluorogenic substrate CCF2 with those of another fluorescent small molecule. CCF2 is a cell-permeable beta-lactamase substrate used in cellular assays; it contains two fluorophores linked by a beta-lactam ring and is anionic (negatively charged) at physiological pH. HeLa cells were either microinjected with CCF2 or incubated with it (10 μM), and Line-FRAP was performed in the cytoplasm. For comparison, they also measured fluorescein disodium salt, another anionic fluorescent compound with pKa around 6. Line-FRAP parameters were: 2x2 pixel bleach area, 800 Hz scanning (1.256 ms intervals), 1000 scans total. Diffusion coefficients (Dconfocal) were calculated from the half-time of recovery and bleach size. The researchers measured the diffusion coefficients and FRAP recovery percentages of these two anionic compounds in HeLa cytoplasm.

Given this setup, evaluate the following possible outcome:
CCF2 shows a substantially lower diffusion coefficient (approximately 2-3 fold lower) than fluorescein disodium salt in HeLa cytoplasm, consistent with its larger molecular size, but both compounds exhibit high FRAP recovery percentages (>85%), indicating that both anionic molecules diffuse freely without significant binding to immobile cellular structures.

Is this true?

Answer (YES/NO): NO